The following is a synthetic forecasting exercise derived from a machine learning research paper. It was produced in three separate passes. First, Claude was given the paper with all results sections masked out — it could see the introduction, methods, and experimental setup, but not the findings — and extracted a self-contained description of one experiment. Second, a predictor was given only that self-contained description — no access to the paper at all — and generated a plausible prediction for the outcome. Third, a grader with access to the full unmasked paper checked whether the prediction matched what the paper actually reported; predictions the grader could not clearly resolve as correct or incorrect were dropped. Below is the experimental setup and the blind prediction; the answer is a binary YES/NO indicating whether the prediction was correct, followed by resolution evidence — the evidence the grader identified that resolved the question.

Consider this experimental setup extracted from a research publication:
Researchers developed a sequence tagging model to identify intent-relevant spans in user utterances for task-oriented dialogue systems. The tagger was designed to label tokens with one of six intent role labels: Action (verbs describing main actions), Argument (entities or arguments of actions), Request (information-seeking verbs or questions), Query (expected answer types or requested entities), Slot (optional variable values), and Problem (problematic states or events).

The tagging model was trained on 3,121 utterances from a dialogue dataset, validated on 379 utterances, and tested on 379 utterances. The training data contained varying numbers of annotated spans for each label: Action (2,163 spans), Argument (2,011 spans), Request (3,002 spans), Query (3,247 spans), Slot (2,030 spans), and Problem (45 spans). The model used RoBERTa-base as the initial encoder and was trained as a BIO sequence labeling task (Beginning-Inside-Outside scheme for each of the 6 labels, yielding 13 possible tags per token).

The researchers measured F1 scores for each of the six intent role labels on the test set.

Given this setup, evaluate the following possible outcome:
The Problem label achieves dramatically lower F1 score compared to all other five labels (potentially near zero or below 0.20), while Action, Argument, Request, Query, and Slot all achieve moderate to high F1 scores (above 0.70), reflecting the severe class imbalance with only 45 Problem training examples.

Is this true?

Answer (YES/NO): NO